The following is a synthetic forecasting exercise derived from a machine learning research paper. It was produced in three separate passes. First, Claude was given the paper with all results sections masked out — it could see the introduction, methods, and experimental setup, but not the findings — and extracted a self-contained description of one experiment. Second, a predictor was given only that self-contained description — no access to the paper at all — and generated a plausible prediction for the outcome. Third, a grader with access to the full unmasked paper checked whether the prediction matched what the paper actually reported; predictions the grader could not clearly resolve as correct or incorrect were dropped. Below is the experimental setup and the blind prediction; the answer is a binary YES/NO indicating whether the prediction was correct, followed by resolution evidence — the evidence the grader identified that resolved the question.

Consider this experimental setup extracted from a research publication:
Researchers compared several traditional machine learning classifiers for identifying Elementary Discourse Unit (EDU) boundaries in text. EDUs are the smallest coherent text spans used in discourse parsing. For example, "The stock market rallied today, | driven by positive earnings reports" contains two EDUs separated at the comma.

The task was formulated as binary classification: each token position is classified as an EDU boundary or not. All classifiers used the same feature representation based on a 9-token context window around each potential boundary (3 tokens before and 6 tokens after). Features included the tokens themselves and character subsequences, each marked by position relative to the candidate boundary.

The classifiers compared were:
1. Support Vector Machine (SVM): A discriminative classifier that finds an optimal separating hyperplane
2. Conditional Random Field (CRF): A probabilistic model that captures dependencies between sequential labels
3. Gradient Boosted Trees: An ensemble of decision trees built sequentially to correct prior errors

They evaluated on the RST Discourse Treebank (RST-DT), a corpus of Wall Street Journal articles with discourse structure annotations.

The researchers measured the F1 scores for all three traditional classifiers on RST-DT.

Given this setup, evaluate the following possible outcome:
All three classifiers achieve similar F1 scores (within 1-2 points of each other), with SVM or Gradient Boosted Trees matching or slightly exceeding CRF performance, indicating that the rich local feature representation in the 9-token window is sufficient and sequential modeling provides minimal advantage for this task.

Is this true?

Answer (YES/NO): YES